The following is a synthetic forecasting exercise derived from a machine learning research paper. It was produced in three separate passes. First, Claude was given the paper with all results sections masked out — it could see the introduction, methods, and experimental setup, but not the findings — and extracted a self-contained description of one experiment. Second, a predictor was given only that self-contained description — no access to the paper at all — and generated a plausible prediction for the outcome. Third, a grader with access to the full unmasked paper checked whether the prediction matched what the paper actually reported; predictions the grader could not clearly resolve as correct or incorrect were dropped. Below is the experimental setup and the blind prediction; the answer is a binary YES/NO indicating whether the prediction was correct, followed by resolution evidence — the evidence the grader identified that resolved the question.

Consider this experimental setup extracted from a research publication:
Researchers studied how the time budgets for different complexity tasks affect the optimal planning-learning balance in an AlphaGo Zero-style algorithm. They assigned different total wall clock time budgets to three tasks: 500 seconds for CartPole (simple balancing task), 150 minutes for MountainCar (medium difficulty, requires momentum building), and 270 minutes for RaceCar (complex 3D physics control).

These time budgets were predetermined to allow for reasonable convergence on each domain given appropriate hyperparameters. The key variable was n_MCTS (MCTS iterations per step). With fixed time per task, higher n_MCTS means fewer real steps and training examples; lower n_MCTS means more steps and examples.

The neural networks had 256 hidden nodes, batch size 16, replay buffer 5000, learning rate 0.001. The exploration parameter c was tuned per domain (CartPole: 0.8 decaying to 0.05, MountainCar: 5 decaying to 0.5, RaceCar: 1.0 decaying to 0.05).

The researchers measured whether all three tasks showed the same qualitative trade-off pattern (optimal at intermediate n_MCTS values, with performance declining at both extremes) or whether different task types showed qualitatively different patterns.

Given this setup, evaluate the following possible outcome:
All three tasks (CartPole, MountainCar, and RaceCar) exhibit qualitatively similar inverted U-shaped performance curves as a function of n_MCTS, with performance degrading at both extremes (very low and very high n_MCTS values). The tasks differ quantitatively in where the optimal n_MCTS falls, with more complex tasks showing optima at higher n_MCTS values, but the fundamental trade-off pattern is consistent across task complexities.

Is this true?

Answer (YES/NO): YES